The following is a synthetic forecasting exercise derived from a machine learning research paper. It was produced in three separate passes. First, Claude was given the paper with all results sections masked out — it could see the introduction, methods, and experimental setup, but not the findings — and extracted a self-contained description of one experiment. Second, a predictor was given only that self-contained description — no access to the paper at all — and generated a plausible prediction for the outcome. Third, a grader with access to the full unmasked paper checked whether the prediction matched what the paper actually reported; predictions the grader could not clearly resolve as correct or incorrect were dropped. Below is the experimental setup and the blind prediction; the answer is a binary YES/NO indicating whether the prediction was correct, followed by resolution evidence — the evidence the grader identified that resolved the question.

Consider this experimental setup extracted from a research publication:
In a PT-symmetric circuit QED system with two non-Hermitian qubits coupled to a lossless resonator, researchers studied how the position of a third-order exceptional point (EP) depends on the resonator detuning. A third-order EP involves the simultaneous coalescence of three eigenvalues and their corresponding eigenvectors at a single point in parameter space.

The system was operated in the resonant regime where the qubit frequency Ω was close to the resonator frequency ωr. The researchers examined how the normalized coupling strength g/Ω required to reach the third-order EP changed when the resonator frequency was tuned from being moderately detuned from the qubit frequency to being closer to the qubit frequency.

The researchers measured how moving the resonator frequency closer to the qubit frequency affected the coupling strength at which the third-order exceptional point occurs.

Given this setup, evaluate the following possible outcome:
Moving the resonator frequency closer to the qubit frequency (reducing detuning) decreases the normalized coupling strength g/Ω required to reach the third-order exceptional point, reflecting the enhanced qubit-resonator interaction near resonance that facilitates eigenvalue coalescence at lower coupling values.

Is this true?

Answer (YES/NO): YES